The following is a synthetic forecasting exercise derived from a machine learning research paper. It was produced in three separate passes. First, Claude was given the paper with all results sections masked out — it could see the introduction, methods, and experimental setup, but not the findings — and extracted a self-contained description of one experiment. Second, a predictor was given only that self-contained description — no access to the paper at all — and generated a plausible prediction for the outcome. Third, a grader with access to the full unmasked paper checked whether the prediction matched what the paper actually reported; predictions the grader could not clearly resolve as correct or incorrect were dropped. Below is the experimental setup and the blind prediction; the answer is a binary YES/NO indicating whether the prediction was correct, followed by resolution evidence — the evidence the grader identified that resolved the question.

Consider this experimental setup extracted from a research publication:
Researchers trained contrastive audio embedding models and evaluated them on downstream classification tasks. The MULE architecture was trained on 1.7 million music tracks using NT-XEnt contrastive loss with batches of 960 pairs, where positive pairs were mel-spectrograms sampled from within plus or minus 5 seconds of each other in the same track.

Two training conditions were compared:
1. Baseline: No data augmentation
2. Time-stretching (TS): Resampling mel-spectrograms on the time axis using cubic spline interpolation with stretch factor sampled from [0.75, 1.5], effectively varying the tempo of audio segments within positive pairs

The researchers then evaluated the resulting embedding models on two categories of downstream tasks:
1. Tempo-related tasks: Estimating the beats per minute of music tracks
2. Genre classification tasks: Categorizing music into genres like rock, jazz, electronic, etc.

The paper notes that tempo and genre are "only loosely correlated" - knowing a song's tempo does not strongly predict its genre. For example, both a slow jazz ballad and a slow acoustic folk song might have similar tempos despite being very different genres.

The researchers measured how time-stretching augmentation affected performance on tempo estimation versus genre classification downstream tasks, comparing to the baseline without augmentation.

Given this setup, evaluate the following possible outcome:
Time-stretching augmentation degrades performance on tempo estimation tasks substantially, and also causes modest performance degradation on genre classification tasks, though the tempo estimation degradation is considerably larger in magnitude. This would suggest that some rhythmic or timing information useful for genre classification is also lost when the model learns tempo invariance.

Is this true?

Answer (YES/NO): NO